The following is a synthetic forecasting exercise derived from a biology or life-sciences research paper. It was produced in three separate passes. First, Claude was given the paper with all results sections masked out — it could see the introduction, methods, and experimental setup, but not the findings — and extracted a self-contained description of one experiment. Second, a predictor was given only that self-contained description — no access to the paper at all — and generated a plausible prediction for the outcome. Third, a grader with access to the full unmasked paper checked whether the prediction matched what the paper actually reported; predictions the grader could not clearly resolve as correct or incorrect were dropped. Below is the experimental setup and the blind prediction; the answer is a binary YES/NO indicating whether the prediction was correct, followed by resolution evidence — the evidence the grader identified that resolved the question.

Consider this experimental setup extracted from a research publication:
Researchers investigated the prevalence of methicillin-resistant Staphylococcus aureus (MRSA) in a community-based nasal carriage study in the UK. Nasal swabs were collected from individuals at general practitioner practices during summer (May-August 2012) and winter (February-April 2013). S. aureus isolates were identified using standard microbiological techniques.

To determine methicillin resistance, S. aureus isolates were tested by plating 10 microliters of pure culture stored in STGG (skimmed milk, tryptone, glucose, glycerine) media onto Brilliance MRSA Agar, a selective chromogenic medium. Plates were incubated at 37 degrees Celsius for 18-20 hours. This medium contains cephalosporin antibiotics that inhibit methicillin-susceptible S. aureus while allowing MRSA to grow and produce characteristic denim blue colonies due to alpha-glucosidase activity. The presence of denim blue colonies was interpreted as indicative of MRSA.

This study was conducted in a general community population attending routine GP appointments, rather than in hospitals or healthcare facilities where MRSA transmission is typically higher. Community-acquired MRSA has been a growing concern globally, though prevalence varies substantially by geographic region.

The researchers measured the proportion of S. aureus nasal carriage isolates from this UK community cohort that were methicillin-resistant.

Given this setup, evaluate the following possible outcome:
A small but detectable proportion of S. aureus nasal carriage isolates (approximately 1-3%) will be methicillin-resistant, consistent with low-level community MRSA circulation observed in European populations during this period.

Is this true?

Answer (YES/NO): YES